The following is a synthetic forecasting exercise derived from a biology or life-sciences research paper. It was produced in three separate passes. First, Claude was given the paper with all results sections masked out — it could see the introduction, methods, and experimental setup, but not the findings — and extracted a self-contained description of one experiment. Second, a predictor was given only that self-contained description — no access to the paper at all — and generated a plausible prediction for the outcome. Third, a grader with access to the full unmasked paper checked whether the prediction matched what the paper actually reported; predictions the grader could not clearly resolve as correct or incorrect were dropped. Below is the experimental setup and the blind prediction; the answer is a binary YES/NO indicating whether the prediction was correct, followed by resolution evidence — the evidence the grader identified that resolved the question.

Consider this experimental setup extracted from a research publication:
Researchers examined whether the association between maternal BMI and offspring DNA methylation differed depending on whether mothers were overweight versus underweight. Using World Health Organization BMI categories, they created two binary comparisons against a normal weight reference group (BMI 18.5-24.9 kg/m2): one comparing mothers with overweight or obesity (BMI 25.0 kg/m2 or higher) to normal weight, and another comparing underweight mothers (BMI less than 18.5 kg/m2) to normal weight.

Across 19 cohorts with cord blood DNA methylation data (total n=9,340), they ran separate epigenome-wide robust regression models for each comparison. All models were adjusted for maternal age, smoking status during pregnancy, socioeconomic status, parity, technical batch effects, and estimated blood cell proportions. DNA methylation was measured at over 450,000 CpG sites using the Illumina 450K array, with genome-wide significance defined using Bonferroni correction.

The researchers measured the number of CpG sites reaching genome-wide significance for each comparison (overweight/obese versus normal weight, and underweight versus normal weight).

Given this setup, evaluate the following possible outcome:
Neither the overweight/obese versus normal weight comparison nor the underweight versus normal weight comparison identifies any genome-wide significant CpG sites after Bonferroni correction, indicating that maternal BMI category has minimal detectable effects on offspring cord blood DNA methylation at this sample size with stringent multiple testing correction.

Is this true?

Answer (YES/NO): NO